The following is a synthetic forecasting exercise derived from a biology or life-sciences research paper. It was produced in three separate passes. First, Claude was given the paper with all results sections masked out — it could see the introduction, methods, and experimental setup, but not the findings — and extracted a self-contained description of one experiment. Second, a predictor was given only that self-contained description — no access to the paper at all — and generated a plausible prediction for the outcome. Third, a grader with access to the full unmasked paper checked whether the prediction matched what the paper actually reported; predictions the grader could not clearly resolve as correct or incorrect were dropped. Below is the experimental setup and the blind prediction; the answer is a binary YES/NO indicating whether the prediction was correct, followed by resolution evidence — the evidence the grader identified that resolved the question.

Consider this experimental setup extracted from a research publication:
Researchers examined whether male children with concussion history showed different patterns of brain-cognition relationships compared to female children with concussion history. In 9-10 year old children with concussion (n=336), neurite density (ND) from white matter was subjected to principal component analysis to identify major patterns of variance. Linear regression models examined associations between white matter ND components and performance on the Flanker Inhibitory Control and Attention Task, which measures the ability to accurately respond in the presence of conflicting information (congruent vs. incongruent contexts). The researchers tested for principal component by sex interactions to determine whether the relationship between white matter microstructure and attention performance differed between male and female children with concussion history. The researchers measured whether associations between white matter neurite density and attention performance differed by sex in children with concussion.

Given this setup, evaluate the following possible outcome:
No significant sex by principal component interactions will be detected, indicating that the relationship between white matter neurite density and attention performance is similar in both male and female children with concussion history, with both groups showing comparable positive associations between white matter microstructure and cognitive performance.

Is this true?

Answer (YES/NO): NO